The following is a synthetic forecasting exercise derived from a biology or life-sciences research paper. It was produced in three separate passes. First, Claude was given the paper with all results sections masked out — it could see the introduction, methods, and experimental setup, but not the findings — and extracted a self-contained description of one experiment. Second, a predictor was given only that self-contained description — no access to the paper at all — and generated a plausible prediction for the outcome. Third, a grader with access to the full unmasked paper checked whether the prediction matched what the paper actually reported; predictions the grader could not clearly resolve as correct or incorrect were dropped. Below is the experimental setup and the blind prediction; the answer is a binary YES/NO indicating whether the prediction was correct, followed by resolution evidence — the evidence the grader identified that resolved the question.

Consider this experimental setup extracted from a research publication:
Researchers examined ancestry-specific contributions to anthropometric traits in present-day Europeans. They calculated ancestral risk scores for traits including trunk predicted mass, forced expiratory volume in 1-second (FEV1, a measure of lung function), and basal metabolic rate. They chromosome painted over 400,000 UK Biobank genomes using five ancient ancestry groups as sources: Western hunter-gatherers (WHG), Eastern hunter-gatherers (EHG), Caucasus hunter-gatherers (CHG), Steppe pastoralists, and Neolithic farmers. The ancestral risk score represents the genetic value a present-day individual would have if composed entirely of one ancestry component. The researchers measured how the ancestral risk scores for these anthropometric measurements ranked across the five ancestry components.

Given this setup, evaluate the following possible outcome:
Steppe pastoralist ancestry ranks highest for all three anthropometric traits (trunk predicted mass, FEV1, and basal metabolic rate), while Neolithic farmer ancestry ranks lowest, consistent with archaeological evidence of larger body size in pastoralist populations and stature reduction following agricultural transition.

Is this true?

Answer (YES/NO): YES